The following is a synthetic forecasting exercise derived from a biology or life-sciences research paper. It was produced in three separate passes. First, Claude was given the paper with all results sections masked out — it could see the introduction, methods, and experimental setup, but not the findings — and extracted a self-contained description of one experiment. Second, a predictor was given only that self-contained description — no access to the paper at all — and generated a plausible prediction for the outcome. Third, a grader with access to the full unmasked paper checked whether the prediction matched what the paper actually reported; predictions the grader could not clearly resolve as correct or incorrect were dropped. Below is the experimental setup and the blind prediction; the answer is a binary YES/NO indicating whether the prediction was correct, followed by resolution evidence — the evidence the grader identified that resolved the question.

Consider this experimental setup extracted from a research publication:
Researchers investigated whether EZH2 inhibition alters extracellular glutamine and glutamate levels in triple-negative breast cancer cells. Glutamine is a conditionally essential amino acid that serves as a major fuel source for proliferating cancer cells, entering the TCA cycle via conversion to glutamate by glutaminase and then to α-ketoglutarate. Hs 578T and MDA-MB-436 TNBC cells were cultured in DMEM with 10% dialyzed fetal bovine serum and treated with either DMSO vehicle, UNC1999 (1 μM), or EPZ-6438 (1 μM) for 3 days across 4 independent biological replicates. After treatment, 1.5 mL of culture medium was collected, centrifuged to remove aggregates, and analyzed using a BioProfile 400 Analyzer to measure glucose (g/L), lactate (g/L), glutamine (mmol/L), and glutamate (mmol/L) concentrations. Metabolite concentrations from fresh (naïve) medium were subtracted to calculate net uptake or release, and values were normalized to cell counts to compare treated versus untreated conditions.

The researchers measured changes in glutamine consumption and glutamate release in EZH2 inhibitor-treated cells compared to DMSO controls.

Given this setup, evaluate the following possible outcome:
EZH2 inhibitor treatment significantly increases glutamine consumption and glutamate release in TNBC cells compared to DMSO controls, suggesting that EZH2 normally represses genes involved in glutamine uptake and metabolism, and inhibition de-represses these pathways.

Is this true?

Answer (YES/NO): YES